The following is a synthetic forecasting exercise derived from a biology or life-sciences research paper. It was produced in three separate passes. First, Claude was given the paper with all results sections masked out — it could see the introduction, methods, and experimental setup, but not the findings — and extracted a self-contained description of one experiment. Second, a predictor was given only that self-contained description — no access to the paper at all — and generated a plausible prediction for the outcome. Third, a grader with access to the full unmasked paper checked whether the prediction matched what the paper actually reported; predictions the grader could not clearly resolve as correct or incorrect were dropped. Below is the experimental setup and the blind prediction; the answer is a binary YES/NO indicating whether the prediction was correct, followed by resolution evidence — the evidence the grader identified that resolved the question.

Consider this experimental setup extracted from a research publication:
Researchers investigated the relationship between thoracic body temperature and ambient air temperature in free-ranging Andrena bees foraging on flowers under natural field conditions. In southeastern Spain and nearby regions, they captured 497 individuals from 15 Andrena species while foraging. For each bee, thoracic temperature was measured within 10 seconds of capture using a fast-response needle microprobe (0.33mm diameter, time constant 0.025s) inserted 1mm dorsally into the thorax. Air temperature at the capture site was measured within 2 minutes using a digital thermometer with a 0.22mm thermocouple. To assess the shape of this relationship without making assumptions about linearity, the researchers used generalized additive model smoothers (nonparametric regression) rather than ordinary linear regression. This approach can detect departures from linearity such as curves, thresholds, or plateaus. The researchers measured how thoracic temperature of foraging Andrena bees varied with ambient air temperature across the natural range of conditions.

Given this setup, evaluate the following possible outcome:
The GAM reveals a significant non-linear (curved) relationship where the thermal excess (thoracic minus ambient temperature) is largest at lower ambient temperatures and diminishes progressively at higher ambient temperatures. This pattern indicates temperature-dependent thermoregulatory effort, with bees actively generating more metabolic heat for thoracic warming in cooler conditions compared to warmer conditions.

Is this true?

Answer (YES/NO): NO